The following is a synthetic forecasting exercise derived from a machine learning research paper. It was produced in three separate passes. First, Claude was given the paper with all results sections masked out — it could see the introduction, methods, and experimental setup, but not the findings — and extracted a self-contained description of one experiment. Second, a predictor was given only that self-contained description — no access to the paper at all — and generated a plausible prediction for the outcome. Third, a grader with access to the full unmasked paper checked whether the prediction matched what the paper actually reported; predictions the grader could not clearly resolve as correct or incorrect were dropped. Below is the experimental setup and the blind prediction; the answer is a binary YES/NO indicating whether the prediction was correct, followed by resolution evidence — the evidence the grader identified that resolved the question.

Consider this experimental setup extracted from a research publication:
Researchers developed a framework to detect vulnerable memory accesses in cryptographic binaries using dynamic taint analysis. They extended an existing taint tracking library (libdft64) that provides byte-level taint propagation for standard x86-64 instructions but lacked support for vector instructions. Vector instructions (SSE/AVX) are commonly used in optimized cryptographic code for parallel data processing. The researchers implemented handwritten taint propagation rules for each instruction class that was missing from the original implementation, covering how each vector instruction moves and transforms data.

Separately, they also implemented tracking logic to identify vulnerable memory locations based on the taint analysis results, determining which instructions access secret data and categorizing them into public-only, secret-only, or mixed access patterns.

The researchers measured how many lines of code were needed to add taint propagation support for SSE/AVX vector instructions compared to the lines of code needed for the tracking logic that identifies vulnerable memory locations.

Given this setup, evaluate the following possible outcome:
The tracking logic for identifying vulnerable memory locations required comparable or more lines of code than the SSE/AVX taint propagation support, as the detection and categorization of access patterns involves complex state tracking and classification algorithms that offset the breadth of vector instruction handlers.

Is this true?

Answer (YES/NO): NO